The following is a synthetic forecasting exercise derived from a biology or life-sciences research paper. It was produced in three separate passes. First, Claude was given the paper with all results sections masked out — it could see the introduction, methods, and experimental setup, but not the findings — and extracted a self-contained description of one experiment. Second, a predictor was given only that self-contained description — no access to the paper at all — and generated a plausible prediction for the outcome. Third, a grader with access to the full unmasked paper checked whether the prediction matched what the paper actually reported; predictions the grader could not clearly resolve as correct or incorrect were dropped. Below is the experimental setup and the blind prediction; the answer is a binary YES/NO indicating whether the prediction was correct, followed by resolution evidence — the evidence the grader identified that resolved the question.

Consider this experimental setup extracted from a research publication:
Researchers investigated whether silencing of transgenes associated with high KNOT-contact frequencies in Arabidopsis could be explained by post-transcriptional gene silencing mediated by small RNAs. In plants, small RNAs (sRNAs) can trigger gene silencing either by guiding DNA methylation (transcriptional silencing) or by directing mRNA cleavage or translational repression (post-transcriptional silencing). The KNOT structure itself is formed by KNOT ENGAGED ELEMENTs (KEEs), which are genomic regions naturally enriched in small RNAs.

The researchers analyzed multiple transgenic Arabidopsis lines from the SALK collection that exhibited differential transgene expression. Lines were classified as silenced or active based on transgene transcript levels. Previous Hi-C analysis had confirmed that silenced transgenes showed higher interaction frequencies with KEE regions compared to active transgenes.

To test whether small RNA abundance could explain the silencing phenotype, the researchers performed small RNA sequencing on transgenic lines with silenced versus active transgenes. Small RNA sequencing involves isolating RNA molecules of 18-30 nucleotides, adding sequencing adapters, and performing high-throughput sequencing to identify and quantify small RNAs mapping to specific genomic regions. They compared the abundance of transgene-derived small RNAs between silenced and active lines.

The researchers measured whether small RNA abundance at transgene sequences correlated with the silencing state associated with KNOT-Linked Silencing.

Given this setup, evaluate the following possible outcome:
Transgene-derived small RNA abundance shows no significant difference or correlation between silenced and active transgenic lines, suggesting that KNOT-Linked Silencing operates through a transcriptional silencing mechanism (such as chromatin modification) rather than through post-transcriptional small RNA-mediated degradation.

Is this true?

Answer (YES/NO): NO